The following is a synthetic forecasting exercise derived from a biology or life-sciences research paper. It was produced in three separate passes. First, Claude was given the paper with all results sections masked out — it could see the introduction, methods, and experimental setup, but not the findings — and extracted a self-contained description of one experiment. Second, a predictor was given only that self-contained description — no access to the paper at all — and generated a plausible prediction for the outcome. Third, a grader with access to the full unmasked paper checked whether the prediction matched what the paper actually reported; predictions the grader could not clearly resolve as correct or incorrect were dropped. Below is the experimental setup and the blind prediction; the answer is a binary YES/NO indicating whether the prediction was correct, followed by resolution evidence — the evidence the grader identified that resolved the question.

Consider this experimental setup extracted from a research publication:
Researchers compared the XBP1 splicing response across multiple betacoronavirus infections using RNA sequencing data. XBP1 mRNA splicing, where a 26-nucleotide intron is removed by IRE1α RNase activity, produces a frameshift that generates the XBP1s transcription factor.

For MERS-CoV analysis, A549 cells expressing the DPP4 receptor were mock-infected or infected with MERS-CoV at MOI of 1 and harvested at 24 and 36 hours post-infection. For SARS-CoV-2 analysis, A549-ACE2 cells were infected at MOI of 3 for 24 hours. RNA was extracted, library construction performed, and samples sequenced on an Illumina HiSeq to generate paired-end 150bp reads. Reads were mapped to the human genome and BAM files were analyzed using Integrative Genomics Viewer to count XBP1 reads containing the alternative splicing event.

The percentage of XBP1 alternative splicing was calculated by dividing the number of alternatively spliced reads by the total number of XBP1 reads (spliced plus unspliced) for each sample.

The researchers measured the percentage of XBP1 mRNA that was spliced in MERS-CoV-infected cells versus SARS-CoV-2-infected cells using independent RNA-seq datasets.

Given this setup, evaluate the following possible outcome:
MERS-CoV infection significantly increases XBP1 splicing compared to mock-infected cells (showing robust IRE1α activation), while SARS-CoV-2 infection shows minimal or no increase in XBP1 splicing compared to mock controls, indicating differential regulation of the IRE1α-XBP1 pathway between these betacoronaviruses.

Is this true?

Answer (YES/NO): YES